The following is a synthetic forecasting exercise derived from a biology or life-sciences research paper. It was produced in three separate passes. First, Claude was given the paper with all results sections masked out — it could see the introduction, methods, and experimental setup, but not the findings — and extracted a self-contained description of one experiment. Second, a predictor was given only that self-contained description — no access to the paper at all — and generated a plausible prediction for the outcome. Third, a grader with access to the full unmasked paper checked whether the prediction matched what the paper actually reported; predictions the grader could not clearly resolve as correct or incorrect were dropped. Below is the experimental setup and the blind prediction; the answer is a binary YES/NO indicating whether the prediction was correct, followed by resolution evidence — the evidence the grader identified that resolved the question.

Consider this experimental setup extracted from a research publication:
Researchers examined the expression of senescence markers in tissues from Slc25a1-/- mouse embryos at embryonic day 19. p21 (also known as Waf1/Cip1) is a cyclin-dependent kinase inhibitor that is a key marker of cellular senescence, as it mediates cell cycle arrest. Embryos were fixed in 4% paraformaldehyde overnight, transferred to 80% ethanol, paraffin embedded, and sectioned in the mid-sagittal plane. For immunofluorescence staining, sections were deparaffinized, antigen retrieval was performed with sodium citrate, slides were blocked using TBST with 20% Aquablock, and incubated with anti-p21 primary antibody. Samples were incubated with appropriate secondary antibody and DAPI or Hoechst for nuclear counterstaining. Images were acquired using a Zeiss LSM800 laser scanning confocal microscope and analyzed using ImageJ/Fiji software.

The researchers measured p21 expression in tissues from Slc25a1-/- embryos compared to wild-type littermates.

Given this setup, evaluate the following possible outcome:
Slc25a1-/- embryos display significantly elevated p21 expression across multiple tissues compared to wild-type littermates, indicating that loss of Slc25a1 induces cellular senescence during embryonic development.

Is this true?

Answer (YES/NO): NO